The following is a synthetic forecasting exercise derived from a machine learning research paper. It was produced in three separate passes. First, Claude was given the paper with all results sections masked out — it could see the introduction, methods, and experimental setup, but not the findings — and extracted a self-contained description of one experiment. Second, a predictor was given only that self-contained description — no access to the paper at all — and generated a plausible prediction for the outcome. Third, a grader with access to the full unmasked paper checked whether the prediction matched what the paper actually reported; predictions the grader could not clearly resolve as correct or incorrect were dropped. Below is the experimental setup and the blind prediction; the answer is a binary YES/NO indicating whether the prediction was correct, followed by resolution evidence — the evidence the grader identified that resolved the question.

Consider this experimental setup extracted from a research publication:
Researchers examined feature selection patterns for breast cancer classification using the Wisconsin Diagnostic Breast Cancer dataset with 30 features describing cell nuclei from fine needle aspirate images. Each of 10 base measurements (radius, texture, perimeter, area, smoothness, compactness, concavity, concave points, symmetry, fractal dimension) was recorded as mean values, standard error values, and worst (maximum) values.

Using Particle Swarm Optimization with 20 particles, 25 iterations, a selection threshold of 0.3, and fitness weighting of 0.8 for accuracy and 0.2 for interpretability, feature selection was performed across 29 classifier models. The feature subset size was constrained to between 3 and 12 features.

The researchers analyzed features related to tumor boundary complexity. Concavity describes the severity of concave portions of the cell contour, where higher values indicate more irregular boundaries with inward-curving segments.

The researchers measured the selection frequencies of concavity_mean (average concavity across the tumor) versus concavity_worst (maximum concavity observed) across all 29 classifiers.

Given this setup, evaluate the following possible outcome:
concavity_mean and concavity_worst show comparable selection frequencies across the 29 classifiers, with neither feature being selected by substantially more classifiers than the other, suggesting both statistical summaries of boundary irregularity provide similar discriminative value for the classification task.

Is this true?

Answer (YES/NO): NO